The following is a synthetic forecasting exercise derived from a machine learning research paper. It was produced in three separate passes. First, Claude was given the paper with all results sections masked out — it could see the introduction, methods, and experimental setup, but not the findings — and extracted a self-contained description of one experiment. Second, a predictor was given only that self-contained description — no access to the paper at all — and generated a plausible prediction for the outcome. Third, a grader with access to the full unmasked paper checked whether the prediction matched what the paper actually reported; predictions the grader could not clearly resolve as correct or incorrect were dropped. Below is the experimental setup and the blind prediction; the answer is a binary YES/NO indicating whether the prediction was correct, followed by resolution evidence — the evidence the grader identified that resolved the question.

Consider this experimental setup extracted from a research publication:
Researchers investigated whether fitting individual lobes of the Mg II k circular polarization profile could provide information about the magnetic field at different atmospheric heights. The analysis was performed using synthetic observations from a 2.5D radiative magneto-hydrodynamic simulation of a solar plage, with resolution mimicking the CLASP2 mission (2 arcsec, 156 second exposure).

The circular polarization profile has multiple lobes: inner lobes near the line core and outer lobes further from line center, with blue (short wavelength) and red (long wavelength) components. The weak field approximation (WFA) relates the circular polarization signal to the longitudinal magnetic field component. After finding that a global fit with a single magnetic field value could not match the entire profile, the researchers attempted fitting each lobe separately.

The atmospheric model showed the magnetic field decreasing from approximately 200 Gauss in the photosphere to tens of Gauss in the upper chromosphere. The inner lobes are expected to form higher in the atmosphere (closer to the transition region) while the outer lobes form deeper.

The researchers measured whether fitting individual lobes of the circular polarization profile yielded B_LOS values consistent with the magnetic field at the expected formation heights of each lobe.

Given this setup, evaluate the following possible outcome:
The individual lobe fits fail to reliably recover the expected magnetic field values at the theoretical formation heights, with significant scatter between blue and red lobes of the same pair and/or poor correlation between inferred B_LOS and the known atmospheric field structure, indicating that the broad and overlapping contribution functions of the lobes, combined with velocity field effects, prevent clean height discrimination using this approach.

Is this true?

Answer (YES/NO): NO